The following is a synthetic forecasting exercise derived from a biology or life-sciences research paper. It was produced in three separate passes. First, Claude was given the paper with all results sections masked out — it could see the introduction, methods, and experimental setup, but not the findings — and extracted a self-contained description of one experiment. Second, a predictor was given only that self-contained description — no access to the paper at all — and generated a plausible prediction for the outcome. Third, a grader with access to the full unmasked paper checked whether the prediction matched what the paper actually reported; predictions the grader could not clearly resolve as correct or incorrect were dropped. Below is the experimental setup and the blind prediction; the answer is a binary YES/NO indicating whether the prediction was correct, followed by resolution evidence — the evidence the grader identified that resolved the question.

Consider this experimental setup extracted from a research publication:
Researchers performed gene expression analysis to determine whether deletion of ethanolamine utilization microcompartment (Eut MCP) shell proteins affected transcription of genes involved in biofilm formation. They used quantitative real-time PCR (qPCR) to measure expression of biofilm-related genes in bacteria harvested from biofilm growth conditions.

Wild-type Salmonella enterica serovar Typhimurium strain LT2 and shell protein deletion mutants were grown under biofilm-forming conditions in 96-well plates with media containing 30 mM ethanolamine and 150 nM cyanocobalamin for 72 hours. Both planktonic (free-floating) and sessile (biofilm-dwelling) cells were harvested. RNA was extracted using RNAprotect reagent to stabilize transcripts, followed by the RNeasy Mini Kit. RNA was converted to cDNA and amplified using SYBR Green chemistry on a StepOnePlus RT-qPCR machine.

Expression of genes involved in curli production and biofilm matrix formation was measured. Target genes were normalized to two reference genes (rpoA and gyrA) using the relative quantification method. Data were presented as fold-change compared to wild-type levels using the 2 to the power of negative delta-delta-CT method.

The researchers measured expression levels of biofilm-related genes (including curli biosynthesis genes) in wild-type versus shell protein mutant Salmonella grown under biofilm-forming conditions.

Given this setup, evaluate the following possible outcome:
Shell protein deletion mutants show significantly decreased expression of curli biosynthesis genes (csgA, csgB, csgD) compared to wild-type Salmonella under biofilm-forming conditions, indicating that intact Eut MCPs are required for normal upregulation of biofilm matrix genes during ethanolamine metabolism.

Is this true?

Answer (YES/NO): NO